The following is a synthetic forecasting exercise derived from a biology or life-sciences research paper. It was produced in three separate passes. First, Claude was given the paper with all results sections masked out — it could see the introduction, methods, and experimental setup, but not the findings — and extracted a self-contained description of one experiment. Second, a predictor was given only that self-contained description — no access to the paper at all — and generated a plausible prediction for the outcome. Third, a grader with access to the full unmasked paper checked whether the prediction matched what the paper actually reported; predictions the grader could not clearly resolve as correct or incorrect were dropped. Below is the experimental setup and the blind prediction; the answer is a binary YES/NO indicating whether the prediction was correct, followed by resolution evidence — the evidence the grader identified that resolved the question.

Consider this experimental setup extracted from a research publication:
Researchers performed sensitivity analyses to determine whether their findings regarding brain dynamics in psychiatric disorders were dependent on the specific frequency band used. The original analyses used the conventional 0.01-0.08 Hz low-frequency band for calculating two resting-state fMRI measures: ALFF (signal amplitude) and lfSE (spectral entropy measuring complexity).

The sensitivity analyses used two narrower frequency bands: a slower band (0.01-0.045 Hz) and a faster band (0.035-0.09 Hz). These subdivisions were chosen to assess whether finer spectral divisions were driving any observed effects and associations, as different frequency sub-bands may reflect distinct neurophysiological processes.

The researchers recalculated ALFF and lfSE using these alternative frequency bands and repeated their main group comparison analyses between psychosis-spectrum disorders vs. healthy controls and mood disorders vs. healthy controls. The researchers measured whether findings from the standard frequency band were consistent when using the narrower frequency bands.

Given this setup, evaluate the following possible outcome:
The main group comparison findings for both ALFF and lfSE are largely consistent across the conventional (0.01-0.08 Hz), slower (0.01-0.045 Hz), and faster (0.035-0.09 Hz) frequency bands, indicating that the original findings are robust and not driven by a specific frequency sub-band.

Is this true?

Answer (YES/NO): NO